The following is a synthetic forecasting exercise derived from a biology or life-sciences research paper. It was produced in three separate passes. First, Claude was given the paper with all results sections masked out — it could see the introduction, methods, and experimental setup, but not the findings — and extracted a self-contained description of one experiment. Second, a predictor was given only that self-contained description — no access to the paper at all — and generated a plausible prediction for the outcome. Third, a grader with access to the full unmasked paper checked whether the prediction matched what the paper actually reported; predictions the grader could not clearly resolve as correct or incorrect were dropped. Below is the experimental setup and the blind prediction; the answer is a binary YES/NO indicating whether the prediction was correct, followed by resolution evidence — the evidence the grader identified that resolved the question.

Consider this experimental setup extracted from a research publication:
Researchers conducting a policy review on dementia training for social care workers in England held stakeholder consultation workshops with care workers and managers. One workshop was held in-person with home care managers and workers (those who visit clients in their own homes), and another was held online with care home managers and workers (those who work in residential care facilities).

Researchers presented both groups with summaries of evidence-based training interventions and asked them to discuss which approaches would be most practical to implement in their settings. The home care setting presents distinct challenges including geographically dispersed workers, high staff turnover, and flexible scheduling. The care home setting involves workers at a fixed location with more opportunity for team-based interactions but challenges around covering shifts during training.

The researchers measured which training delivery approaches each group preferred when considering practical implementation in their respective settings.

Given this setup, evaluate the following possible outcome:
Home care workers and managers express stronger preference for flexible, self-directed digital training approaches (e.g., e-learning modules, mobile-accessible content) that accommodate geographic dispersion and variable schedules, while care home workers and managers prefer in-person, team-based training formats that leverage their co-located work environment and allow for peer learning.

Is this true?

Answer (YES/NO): NO